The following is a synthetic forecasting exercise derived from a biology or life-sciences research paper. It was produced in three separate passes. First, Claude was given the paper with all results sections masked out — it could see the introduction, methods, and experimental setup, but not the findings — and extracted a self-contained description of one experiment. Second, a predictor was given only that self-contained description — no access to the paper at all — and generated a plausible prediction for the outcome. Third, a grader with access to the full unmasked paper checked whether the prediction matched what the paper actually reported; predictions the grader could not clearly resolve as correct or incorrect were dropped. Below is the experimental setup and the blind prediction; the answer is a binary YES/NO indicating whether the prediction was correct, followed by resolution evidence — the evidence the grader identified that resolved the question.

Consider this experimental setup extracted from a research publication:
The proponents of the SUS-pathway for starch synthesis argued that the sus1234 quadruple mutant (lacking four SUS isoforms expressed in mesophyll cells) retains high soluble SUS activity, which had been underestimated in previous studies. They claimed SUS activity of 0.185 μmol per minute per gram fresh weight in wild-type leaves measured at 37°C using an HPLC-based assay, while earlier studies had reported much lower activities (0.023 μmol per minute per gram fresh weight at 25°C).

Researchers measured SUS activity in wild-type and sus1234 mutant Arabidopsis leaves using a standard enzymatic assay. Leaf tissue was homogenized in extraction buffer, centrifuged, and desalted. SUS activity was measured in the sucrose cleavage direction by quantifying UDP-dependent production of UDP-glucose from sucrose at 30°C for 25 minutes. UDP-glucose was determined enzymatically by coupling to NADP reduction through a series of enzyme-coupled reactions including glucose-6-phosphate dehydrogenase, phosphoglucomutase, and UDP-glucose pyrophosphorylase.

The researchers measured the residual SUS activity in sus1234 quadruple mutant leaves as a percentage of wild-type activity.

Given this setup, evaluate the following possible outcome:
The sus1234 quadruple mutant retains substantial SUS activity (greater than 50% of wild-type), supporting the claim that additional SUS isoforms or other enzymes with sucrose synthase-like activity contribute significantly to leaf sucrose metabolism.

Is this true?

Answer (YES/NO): NO